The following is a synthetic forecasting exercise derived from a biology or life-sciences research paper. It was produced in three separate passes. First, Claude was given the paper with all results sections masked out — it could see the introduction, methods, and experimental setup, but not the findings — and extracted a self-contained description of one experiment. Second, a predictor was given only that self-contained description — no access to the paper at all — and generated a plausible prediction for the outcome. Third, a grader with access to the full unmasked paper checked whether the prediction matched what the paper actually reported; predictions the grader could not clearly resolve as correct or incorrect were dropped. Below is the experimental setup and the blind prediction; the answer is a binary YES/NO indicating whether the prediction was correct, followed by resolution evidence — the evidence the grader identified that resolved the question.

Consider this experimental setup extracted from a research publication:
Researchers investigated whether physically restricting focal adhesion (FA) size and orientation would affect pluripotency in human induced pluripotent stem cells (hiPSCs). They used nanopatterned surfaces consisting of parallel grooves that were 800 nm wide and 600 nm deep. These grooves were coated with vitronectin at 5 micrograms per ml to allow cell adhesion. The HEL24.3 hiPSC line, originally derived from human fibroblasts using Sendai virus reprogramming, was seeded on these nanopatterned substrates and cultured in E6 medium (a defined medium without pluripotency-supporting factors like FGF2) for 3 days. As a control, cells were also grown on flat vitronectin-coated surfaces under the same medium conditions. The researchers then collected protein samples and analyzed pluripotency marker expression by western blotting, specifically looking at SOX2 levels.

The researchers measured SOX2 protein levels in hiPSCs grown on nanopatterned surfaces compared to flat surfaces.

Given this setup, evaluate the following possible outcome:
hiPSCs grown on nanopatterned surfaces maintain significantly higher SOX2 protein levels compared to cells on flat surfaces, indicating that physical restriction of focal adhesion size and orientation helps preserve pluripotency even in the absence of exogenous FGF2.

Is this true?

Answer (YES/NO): NO